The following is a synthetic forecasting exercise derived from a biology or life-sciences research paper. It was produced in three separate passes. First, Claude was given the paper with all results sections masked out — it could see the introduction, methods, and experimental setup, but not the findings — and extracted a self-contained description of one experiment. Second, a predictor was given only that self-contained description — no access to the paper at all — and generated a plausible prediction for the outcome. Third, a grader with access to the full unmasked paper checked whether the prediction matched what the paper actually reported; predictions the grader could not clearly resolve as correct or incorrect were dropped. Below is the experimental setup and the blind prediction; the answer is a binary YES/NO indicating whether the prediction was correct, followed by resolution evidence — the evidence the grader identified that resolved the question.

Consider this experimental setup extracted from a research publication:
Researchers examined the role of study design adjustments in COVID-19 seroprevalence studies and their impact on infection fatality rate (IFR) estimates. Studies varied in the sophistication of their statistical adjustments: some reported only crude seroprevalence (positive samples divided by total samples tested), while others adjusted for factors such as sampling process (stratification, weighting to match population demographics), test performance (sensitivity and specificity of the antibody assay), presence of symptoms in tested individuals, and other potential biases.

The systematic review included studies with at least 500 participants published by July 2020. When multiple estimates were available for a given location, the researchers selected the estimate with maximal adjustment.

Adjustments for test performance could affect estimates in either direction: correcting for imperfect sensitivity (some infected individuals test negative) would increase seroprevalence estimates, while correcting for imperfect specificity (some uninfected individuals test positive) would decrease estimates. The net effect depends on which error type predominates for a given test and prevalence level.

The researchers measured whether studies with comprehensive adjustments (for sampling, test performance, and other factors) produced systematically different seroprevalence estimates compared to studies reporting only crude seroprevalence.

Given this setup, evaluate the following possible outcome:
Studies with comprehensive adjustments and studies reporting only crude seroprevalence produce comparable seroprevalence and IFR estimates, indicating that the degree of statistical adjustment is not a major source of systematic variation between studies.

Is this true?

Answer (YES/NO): NO